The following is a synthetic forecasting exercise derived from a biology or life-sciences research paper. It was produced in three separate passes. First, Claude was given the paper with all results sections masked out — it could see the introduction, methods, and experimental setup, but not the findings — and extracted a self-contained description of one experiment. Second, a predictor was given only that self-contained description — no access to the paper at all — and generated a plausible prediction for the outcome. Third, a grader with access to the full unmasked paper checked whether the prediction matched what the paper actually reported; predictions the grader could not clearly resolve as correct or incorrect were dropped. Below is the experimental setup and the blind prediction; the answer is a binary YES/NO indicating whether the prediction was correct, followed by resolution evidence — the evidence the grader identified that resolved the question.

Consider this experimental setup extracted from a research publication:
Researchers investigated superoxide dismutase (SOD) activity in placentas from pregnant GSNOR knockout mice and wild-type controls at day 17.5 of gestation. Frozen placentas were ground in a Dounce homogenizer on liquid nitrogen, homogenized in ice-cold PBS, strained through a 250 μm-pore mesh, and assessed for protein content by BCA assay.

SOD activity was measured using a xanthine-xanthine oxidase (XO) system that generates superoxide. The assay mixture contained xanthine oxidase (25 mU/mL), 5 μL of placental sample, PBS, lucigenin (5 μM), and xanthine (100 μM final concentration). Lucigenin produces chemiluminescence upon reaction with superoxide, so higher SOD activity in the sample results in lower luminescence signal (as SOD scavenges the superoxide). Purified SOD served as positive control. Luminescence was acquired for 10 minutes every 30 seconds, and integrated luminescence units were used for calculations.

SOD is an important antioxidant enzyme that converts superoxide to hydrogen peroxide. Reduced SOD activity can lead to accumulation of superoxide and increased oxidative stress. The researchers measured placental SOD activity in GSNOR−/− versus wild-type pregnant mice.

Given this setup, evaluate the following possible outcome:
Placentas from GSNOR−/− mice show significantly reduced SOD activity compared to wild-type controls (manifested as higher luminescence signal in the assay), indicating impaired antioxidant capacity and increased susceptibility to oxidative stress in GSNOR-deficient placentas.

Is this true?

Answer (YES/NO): YES